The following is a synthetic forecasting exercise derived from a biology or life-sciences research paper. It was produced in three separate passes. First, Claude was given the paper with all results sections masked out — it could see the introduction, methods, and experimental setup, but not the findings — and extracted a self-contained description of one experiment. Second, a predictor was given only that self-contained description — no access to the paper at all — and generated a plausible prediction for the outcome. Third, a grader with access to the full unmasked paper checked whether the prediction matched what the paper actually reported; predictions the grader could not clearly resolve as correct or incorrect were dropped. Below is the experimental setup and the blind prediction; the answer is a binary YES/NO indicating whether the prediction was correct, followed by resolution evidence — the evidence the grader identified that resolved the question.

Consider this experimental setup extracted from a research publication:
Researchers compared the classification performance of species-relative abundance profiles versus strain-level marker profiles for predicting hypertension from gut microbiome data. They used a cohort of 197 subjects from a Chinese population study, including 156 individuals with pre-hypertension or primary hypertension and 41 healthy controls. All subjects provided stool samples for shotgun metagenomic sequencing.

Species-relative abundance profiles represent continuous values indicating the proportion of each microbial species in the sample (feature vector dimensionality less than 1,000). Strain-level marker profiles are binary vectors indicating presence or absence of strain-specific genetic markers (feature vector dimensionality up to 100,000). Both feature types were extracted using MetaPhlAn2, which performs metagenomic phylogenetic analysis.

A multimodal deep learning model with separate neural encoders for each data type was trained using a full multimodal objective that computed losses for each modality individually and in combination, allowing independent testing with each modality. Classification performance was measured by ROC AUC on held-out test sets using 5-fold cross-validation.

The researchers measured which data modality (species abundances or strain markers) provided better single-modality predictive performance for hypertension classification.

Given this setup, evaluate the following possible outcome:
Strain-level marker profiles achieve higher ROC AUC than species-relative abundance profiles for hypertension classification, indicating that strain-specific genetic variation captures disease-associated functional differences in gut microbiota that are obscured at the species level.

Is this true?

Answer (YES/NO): YES